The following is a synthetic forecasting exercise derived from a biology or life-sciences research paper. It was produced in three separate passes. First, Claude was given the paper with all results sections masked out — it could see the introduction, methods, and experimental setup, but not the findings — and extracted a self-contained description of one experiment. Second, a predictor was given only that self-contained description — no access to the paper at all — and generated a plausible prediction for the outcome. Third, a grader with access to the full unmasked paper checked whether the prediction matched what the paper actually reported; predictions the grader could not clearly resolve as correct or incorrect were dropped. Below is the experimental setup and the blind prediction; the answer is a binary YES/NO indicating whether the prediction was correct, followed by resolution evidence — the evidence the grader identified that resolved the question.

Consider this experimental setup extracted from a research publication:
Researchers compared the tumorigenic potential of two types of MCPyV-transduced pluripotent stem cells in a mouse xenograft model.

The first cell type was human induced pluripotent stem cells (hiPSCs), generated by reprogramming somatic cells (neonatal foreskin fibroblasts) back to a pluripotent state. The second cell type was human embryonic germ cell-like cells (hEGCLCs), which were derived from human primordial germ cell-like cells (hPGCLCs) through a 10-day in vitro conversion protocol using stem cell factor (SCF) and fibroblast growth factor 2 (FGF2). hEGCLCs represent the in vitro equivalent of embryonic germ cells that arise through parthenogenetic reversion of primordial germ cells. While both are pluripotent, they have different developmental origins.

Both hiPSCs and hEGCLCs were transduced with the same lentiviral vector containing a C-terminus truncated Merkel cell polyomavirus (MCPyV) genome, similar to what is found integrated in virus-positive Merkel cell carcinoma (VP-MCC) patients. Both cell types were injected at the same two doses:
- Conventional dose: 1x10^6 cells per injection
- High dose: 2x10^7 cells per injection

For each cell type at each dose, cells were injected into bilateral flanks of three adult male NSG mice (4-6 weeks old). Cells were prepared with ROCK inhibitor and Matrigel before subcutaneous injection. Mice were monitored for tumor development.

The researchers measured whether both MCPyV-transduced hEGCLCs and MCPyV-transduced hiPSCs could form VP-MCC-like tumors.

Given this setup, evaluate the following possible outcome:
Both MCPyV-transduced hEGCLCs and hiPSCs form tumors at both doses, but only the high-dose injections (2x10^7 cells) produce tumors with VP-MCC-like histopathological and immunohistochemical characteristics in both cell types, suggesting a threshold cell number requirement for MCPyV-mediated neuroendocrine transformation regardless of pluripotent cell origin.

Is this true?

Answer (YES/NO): NO